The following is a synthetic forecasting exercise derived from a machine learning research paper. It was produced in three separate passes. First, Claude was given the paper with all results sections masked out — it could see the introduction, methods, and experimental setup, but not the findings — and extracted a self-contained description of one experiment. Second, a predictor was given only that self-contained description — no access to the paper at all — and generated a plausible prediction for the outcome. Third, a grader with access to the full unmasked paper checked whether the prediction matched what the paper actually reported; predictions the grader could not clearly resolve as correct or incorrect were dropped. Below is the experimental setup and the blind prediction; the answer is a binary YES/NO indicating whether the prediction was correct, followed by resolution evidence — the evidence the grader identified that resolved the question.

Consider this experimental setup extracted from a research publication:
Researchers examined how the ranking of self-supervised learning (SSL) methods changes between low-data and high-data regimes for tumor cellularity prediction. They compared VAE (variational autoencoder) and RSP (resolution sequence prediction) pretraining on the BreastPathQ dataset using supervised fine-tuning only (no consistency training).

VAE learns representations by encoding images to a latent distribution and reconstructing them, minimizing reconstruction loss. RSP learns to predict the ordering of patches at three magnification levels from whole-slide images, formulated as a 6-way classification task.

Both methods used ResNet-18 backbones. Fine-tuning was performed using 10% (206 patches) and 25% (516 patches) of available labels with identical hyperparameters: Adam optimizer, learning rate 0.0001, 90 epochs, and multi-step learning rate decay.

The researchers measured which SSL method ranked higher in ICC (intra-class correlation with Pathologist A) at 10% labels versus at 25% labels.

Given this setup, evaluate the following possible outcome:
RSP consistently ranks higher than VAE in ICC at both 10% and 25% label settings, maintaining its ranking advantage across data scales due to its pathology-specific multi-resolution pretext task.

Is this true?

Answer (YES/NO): NO